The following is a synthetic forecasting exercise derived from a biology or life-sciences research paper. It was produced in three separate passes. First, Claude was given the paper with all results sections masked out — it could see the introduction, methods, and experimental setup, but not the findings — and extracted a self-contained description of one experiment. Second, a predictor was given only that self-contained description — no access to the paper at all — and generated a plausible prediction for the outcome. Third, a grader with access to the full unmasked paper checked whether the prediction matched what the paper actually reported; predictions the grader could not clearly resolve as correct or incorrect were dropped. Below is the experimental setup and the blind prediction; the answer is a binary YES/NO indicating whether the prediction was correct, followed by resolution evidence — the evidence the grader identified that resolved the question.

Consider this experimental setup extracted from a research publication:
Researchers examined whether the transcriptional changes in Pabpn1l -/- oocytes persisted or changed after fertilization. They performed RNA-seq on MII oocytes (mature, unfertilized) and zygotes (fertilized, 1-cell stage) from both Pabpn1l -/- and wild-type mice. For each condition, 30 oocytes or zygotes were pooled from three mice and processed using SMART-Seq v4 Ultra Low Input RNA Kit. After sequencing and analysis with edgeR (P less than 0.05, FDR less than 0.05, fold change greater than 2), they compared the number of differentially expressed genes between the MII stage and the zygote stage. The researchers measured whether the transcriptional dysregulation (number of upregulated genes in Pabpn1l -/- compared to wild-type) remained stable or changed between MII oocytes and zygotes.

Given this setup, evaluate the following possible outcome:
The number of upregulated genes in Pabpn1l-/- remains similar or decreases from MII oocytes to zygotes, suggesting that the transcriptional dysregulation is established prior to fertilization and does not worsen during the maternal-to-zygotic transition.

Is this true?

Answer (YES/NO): YES